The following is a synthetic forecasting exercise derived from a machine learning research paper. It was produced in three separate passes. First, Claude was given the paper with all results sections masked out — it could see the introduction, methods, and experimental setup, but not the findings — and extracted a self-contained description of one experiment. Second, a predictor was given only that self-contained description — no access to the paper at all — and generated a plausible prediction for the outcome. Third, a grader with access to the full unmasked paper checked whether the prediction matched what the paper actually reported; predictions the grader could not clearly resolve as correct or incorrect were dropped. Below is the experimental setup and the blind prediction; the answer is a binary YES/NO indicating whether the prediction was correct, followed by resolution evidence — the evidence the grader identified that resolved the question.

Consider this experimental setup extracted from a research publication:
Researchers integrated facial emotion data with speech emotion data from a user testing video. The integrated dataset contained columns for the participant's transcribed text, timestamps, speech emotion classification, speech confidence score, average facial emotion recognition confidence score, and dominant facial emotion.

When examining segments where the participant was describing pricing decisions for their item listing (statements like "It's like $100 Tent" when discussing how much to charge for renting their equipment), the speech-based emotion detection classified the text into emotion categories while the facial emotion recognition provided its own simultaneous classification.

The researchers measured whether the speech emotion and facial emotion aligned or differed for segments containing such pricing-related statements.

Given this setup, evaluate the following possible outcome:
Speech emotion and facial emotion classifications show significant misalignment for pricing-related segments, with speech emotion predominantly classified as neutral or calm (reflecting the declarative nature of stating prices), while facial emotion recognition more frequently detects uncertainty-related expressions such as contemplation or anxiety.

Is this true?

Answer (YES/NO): NO